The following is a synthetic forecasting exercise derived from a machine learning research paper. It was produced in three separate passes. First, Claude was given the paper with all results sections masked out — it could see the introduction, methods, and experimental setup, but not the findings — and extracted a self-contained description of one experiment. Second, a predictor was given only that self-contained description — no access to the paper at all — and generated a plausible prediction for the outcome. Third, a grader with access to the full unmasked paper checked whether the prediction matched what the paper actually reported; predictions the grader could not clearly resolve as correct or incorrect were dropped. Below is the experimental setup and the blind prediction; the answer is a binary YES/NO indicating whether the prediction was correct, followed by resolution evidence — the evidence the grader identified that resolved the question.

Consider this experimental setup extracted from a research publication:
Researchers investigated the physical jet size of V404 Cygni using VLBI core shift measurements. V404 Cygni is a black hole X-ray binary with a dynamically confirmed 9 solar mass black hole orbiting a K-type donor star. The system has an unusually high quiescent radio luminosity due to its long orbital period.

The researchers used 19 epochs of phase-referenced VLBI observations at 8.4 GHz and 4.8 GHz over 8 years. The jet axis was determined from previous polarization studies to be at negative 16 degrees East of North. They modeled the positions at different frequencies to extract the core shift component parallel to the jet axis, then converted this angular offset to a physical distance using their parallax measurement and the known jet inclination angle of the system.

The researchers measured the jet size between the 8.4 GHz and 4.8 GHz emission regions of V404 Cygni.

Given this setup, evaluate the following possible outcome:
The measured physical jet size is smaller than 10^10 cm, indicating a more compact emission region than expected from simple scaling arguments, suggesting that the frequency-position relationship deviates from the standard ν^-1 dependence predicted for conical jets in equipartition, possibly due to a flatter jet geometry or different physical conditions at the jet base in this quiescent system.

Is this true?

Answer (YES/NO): NO